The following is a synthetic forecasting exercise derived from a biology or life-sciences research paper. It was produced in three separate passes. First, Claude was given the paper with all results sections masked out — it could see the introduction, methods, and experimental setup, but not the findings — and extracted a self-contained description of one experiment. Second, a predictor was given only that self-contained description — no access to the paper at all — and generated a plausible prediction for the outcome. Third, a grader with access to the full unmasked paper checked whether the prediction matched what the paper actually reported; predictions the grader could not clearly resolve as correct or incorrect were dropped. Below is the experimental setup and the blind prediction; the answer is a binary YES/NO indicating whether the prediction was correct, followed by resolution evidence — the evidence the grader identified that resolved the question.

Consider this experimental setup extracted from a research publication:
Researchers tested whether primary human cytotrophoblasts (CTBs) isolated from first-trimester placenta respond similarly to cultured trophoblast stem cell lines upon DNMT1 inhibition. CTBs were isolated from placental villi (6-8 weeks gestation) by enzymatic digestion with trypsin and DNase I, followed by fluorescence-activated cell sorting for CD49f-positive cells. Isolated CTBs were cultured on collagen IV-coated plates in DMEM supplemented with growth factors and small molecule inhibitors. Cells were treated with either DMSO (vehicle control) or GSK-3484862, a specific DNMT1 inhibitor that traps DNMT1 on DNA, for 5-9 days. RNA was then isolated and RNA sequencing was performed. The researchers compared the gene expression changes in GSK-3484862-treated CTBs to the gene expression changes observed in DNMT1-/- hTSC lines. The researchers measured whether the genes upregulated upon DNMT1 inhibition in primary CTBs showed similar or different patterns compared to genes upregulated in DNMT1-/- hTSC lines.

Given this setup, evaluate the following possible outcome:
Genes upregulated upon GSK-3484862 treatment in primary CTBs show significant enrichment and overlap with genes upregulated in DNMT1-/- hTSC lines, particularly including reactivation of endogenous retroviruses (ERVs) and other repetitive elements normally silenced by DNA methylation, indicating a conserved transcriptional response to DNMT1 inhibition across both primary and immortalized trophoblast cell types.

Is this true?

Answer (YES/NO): NO